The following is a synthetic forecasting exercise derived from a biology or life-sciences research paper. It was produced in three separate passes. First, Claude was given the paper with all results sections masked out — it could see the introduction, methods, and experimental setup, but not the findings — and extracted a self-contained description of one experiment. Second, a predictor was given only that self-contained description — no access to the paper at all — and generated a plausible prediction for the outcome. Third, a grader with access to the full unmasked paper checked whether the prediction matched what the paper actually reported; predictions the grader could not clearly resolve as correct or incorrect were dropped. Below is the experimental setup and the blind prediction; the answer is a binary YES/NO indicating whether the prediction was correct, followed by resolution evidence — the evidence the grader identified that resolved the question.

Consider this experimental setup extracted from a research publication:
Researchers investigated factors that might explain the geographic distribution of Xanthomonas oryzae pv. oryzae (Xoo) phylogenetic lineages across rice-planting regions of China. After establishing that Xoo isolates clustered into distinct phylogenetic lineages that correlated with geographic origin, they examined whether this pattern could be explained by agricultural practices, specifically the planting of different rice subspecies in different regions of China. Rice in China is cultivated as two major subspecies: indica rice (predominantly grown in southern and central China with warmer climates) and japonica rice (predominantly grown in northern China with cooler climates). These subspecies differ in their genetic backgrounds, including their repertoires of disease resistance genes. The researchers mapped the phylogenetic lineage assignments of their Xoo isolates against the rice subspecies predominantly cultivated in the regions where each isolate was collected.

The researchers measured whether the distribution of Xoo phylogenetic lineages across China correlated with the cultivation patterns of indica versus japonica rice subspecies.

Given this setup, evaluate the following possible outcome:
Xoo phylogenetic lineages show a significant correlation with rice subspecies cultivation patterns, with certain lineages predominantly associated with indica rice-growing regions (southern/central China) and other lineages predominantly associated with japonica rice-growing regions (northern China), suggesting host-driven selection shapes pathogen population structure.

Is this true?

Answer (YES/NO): YES